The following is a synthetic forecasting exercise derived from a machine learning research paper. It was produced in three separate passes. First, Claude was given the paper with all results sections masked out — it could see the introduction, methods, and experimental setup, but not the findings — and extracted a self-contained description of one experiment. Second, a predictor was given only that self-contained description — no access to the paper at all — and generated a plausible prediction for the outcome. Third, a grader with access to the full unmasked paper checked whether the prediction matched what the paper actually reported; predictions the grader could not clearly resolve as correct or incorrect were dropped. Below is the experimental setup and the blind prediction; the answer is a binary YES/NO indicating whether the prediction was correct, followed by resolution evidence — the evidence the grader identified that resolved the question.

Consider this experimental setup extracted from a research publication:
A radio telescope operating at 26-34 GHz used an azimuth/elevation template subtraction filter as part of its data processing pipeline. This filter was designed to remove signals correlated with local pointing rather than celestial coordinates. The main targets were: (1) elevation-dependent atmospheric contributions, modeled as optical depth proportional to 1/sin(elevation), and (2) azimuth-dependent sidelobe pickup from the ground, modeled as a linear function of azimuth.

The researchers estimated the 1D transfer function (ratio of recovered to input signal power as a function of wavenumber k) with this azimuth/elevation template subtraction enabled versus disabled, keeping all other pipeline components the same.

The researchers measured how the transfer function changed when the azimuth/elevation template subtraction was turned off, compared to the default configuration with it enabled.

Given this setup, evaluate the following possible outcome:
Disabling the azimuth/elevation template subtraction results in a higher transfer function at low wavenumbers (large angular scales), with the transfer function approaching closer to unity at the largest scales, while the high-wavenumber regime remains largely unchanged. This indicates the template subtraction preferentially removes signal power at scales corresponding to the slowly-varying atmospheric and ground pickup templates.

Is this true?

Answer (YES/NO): YES